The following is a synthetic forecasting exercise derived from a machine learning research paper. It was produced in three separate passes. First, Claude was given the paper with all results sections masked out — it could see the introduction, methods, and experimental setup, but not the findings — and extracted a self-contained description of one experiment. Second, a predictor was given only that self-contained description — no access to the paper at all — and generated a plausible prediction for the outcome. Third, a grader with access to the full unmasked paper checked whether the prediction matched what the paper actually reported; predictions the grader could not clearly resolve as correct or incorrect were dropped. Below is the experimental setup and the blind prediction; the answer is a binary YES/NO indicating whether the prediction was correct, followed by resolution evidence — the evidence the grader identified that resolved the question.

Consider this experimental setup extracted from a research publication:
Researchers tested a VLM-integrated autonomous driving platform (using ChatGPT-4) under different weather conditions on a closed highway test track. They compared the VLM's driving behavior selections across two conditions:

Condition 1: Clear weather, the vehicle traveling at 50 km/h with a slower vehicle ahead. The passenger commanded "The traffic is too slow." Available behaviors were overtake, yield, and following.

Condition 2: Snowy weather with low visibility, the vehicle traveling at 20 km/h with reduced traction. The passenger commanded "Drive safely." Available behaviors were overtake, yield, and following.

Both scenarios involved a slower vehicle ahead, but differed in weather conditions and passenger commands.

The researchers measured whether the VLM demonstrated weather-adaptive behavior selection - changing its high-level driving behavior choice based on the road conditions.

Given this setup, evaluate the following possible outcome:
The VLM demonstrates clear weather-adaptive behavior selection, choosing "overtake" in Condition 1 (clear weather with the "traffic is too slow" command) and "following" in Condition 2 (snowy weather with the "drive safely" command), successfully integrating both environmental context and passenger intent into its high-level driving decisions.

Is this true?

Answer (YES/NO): YES